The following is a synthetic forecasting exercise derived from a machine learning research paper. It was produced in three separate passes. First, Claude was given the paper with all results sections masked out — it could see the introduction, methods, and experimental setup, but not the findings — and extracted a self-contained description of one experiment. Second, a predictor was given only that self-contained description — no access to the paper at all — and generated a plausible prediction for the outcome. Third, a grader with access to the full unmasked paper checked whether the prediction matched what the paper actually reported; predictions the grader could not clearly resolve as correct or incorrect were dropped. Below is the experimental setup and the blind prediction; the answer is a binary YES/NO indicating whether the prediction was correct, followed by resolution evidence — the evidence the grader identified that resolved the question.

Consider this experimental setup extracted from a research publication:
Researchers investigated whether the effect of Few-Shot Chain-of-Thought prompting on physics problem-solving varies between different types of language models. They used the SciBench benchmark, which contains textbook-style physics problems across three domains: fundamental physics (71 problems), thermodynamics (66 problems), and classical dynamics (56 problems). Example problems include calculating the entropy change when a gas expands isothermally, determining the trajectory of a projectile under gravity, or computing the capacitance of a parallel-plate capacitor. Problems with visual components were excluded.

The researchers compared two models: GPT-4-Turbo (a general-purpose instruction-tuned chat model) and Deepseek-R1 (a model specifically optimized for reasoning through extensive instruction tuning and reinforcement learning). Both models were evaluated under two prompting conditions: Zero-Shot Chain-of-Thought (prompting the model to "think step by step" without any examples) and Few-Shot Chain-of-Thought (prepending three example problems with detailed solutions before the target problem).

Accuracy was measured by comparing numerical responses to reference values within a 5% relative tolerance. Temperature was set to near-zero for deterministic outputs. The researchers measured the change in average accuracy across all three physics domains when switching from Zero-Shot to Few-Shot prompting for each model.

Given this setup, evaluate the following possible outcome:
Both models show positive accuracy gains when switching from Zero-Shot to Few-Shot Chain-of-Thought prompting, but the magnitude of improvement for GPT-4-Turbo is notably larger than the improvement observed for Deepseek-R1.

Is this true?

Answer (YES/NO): NO